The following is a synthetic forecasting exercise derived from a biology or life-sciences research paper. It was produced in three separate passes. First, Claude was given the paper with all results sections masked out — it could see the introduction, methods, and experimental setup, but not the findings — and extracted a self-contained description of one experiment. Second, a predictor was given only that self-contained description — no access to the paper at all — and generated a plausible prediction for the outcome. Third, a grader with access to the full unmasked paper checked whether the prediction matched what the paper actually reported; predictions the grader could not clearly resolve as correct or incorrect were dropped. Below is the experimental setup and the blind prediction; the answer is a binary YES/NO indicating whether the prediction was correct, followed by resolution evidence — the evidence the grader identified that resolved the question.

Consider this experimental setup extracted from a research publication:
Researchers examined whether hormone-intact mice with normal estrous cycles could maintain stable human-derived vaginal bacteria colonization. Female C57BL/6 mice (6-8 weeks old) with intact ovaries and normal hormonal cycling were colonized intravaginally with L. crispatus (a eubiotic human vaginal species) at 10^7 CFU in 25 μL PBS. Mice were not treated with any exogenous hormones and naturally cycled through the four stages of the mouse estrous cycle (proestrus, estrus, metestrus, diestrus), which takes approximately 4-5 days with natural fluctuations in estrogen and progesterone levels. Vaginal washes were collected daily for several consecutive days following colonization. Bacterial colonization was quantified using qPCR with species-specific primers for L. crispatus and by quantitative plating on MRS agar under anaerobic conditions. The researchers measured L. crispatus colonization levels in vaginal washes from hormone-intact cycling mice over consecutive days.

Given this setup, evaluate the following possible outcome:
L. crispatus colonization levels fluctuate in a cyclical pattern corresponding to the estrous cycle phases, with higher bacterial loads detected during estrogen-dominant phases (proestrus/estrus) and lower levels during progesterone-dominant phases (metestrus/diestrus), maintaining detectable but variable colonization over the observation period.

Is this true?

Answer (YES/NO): NO